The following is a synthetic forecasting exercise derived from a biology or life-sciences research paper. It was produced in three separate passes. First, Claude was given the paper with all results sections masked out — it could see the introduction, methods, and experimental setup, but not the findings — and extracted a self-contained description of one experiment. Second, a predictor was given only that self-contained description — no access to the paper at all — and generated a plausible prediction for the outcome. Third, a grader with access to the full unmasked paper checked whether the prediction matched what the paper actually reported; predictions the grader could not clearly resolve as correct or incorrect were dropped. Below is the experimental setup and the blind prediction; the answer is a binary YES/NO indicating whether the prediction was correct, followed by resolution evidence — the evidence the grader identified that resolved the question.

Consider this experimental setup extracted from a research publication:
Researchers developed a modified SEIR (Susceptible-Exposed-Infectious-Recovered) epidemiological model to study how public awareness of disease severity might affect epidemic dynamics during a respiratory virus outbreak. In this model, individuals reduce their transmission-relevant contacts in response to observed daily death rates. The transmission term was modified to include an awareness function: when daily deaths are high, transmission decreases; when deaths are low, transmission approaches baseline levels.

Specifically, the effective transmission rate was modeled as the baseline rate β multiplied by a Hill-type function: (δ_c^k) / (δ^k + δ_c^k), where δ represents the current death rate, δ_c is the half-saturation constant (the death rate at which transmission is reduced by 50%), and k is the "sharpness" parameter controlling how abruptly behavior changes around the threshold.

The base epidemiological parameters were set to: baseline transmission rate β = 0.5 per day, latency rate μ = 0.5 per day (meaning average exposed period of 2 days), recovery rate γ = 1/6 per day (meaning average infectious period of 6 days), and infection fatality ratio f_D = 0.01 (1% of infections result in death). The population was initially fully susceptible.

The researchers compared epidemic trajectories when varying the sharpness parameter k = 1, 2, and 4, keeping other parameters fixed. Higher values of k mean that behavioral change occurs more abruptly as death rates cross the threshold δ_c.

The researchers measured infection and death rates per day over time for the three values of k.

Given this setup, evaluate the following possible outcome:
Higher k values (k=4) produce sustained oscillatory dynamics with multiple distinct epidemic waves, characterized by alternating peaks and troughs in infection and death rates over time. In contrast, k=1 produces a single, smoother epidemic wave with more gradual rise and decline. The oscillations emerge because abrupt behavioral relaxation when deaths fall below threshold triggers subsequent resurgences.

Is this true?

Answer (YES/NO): NO